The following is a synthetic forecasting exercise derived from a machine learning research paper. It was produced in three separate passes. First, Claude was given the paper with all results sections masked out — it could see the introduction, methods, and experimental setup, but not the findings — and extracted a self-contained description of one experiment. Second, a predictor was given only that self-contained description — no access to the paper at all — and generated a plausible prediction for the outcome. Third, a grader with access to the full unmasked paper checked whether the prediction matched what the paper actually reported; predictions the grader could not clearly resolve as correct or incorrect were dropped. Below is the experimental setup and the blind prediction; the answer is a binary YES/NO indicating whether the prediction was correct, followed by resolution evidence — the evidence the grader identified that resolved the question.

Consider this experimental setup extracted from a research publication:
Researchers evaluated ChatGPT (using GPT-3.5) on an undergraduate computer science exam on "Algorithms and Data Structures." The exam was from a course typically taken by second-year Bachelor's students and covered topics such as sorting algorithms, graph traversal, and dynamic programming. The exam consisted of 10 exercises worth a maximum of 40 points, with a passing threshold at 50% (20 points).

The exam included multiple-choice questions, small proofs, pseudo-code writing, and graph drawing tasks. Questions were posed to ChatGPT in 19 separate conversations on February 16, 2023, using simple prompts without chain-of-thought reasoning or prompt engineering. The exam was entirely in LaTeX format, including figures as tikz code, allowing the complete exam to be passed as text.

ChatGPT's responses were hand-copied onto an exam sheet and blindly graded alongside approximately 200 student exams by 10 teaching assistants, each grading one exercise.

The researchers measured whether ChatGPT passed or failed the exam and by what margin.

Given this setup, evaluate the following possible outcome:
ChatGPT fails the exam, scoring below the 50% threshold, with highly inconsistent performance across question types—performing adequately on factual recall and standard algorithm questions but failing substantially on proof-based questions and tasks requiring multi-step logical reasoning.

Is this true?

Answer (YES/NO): NO